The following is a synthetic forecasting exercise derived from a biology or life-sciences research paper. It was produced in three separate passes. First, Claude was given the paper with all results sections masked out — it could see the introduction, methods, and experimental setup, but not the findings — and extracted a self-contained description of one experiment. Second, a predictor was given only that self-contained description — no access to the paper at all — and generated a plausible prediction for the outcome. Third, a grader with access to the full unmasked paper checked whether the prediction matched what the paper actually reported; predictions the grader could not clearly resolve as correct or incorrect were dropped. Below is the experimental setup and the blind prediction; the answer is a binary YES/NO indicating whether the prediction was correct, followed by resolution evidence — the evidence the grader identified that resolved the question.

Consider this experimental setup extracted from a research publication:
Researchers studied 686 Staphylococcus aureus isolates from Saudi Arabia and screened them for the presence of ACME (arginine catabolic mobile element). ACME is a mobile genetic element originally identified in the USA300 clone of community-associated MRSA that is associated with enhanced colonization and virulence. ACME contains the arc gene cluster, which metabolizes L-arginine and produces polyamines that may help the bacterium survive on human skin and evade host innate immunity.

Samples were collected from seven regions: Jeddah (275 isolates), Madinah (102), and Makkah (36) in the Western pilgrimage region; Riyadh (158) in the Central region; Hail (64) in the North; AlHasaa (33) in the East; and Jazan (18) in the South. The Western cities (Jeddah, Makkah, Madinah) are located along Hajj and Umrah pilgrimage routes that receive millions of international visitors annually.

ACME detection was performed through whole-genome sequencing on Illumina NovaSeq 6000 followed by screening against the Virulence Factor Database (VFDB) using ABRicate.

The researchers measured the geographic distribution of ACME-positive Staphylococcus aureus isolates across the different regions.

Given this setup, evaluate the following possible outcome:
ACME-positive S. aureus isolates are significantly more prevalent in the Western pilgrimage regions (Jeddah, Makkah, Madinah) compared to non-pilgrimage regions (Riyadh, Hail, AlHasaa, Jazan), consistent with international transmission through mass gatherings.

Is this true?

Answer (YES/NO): YES